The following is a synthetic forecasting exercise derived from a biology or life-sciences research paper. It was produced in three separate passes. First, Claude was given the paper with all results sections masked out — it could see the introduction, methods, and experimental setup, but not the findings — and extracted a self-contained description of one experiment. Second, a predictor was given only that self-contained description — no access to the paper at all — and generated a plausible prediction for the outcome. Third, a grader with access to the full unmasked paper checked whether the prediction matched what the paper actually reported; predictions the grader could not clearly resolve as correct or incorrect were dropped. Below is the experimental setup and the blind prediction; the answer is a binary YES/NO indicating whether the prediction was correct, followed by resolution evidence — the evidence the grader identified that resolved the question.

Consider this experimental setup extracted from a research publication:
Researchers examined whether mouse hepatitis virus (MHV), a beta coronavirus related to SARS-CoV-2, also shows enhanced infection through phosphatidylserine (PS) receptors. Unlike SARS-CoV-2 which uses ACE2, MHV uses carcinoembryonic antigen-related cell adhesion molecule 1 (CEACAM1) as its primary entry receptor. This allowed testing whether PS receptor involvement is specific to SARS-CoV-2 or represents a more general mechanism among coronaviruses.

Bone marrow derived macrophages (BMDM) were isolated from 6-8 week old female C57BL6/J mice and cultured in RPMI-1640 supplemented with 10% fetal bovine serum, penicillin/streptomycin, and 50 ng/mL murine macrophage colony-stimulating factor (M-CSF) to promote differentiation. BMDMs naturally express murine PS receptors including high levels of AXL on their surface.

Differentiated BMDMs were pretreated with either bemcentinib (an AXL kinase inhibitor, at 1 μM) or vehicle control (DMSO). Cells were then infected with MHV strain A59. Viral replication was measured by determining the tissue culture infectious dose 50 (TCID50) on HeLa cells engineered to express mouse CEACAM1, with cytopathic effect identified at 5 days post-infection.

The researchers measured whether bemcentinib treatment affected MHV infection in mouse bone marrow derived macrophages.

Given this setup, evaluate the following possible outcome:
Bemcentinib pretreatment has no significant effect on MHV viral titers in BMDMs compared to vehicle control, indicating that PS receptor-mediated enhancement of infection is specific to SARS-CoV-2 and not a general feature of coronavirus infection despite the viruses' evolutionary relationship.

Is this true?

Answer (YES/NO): NO